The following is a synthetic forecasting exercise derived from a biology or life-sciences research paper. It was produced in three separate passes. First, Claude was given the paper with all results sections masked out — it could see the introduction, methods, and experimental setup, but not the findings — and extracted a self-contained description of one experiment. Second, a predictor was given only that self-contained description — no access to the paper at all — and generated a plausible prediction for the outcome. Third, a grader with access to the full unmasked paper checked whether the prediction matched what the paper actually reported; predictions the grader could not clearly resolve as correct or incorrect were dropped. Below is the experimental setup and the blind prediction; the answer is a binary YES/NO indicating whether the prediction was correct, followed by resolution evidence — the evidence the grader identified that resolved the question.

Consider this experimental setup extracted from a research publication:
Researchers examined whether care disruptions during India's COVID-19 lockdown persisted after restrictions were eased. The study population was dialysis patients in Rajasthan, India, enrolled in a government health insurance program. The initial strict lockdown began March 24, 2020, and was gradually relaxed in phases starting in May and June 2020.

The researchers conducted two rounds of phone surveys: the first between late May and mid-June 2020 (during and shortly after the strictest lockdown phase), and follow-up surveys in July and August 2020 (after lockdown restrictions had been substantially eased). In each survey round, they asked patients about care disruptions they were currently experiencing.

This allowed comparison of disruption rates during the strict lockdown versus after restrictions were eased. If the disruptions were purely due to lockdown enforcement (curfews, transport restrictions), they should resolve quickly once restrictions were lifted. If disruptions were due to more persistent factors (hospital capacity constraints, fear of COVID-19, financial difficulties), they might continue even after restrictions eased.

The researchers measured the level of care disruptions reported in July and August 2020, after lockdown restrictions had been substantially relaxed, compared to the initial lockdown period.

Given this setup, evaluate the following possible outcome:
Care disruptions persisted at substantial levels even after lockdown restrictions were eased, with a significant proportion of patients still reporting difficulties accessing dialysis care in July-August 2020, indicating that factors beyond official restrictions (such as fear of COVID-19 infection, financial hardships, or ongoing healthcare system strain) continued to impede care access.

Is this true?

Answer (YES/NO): NO